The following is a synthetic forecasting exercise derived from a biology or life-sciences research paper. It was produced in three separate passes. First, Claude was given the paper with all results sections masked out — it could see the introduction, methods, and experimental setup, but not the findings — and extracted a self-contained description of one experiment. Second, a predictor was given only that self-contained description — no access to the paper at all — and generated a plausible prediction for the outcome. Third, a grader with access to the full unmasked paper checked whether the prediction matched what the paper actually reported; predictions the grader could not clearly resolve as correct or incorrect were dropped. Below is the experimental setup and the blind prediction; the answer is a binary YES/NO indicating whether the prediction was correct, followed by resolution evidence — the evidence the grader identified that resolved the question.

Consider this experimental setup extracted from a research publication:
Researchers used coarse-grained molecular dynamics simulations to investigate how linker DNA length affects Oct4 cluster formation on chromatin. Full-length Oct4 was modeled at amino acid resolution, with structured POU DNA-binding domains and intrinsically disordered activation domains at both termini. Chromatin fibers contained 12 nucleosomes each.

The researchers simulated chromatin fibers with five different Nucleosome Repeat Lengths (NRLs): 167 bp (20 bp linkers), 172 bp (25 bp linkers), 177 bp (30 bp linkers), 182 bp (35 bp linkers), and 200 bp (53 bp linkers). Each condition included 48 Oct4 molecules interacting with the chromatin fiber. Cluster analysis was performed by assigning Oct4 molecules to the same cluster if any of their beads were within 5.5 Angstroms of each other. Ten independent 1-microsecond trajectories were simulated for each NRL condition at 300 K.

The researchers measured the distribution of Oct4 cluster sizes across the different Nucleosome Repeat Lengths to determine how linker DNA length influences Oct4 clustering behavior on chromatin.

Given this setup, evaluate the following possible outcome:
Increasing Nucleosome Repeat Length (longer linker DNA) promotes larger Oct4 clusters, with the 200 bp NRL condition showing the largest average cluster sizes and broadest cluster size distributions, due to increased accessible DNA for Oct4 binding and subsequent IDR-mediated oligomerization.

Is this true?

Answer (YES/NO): YES